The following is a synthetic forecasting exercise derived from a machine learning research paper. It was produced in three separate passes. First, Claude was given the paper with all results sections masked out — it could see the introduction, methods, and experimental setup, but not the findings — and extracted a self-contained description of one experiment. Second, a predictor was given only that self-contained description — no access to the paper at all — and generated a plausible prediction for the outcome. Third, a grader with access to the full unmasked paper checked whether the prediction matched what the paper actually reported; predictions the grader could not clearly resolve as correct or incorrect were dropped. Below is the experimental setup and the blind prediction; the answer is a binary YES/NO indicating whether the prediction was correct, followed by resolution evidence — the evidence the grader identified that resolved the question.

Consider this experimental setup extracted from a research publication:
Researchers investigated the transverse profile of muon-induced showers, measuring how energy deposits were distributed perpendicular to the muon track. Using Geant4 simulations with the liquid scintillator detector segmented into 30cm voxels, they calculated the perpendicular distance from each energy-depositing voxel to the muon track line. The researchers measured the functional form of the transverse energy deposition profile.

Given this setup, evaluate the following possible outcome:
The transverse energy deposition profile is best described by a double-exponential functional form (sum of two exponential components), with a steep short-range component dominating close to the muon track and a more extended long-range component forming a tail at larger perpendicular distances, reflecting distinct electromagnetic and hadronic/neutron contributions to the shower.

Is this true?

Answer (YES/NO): NO